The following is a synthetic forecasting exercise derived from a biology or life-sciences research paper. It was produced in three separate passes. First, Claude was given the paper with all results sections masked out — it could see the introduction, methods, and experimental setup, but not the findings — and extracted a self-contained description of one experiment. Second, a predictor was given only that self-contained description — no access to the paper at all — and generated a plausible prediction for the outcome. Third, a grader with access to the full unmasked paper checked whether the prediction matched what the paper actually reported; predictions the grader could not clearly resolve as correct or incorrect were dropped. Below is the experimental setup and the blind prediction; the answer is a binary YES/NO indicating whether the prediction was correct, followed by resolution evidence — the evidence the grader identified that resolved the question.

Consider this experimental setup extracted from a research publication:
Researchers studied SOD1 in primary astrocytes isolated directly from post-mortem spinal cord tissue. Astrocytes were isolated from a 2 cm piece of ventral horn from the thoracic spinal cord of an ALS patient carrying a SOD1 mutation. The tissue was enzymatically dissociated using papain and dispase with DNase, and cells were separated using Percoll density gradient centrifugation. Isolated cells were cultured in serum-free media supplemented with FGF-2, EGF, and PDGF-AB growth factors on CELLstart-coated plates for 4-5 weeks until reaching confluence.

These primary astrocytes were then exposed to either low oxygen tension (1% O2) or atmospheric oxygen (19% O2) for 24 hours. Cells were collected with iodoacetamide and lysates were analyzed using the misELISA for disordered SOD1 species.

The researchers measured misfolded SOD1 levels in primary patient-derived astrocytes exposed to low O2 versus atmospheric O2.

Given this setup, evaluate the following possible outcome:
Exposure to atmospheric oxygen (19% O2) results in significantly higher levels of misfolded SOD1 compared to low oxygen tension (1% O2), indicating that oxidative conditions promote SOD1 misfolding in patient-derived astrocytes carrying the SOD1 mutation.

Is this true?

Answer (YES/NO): NO